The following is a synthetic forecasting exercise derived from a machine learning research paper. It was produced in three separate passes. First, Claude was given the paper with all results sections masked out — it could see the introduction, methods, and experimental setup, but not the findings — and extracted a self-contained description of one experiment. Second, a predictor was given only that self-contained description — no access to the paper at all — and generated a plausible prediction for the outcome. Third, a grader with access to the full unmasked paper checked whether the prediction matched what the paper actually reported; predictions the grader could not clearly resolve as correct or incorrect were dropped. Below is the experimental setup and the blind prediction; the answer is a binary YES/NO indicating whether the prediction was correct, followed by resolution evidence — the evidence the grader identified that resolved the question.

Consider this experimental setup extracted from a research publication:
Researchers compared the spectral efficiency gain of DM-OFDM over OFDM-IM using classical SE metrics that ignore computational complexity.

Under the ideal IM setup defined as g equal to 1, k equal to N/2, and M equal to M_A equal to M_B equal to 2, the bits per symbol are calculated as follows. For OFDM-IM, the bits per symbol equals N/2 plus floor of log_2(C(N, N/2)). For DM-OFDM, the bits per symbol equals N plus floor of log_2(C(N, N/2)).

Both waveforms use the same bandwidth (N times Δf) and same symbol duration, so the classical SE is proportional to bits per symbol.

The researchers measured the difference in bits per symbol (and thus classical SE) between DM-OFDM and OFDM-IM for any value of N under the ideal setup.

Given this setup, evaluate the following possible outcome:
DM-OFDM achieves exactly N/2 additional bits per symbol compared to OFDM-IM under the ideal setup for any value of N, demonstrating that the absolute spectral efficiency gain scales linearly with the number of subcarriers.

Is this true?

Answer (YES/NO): YES